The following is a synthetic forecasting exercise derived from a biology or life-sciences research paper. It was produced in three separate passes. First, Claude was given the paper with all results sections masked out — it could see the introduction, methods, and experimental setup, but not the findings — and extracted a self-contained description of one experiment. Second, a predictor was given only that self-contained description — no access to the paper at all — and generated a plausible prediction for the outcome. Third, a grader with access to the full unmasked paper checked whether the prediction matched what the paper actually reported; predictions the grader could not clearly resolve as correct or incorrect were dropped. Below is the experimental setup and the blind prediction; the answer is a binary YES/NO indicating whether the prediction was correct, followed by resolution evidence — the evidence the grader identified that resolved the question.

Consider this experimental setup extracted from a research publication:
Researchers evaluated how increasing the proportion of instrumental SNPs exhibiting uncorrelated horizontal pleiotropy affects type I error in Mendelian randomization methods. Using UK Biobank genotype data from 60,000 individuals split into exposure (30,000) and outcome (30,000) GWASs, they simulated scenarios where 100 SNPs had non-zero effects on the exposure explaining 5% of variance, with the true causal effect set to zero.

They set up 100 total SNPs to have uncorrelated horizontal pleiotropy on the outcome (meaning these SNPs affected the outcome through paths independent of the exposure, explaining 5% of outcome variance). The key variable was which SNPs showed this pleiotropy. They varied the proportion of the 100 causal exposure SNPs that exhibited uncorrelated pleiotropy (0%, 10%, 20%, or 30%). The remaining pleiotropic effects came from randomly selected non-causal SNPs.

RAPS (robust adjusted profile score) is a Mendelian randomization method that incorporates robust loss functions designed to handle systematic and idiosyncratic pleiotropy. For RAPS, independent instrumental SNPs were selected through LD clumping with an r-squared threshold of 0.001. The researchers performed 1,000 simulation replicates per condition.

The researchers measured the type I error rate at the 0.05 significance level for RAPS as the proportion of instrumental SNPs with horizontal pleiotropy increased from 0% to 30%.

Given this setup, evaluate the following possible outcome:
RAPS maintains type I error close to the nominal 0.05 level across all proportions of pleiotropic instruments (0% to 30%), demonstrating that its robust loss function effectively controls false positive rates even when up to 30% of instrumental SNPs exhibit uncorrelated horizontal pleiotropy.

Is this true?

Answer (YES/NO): NO